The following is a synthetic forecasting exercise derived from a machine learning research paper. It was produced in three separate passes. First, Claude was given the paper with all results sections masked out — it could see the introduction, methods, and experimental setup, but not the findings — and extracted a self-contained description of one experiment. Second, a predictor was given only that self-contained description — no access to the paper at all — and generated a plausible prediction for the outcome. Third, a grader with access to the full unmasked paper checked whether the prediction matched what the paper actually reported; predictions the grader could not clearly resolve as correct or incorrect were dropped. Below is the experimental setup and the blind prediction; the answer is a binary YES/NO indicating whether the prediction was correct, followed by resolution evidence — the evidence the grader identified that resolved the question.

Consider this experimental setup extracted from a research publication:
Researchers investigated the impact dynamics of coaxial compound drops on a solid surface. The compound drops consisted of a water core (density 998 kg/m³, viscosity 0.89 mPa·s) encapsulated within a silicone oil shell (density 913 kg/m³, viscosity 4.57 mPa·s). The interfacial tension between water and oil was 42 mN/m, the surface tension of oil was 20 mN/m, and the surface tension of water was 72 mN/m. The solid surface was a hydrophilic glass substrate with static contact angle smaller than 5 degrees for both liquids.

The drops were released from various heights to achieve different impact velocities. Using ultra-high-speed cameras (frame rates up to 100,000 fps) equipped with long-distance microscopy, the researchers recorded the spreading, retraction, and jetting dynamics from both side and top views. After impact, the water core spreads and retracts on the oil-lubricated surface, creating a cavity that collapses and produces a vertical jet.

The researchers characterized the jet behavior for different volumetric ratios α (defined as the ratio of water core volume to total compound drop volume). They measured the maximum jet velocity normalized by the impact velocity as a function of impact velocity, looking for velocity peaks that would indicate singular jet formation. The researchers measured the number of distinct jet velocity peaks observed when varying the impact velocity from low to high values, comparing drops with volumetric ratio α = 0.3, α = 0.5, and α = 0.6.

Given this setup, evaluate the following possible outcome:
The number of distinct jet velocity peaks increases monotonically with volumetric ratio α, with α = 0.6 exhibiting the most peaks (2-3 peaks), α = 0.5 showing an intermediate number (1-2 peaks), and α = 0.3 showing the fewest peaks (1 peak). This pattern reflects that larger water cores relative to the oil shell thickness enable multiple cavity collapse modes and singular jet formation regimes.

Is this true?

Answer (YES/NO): NO